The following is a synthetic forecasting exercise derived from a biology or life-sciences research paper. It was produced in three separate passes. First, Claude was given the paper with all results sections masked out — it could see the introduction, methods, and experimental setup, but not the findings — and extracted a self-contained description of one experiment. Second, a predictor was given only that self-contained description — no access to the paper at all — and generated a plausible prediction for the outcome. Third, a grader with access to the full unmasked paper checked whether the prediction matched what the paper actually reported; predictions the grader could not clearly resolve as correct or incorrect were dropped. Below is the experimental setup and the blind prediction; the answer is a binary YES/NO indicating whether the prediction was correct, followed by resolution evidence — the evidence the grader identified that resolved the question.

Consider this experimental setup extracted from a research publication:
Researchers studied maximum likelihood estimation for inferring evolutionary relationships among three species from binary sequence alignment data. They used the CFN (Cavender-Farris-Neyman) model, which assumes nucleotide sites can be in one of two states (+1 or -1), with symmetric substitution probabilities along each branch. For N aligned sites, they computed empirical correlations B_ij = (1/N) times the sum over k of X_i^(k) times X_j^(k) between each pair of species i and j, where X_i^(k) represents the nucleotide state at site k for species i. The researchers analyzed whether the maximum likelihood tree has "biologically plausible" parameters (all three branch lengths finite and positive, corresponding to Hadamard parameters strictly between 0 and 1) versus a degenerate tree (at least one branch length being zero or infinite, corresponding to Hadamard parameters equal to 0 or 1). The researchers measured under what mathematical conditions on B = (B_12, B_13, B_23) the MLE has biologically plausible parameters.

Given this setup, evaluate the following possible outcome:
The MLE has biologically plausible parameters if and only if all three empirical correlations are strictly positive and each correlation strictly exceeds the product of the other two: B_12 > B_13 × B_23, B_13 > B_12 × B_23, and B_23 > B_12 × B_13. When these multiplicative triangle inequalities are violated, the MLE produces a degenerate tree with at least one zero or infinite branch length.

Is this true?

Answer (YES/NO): YES